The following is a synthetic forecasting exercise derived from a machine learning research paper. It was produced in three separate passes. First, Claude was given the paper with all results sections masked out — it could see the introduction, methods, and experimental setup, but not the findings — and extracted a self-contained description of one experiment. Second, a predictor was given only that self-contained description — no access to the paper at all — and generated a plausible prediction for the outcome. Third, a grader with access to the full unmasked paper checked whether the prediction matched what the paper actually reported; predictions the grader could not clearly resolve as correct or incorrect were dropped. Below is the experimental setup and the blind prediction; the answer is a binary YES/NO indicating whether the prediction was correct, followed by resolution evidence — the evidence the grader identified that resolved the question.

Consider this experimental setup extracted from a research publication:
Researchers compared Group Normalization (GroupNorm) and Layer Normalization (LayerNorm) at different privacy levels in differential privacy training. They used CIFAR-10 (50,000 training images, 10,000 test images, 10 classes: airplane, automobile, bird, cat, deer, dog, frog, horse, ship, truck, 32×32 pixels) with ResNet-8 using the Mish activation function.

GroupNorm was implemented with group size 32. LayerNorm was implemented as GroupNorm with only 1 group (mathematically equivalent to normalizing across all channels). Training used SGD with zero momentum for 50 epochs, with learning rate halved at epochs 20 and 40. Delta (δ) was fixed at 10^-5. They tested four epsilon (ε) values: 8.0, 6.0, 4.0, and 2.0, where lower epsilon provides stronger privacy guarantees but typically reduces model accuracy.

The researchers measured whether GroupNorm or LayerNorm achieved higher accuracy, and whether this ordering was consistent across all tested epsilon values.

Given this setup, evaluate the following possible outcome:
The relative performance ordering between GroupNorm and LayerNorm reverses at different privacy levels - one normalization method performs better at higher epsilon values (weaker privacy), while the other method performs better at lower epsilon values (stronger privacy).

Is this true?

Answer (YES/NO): NO